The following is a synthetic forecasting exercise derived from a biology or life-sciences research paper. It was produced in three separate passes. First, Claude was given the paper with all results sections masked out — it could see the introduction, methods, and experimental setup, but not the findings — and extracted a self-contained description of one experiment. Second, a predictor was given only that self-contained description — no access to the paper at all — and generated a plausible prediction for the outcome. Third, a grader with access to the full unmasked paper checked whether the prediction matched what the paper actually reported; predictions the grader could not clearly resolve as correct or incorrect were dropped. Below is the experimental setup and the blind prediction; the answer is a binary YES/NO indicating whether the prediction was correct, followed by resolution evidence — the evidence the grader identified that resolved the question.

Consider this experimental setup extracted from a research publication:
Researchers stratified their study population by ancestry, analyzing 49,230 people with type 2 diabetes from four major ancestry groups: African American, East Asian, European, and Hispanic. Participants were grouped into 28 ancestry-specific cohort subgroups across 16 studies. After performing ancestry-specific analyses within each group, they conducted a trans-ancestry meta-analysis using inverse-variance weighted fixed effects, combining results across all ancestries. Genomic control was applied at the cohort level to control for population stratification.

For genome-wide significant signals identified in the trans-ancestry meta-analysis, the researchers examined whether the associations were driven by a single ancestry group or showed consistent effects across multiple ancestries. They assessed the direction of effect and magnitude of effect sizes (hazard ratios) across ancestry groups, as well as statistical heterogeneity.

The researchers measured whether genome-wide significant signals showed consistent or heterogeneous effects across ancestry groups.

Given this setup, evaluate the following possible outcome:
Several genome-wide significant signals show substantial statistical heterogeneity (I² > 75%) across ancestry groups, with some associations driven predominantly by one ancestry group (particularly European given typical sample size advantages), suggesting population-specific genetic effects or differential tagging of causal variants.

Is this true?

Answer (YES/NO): NO